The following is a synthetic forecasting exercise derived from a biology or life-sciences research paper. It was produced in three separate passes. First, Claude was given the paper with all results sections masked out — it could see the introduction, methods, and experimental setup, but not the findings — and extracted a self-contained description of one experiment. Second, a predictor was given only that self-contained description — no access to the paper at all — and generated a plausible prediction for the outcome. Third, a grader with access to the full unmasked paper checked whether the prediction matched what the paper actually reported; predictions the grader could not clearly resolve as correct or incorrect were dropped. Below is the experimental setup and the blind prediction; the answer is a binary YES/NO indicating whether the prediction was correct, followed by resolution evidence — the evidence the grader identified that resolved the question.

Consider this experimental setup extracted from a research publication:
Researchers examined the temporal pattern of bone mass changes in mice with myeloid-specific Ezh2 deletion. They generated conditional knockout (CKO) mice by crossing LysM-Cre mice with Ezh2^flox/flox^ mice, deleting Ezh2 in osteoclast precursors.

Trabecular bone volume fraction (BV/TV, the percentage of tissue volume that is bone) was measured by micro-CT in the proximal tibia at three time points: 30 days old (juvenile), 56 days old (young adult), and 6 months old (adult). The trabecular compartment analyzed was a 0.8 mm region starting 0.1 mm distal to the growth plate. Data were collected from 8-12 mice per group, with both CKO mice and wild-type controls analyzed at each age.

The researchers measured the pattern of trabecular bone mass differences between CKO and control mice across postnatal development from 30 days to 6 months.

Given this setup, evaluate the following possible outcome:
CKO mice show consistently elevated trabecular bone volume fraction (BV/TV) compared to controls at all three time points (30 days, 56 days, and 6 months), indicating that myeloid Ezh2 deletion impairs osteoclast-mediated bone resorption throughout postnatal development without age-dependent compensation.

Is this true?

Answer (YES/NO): NO